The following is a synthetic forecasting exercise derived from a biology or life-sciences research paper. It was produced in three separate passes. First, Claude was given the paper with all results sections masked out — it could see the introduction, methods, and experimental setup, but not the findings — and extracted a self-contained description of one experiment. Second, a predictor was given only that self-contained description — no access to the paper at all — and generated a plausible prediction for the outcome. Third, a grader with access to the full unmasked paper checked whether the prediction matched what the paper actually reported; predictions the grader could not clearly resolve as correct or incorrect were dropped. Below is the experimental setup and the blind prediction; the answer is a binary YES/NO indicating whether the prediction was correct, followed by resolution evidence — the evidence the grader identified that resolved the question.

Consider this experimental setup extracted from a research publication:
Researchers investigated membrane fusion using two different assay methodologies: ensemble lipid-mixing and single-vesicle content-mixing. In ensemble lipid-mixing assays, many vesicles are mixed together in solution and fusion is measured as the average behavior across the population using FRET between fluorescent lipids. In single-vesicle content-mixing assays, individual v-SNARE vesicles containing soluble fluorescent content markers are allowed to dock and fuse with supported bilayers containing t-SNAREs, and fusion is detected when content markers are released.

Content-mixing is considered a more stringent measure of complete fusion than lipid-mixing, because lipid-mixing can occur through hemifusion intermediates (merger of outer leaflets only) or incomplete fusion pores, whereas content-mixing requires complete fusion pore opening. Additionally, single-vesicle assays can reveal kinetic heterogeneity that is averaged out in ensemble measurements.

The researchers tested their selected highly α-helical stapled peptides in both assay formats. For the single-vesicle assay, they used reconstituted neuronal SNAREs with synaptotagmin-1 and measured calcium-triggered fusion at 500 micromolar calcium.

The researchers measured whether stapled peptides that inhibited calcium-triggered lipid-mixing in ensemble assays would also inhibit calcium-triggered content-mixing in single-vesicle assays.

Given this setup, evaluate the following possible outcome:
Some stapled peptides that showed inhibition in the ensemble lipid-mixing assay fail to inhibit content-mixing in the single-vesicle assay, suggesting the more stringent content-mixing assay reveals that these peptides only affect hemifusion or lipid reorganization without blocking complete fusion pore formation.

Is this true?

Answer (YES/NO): NO